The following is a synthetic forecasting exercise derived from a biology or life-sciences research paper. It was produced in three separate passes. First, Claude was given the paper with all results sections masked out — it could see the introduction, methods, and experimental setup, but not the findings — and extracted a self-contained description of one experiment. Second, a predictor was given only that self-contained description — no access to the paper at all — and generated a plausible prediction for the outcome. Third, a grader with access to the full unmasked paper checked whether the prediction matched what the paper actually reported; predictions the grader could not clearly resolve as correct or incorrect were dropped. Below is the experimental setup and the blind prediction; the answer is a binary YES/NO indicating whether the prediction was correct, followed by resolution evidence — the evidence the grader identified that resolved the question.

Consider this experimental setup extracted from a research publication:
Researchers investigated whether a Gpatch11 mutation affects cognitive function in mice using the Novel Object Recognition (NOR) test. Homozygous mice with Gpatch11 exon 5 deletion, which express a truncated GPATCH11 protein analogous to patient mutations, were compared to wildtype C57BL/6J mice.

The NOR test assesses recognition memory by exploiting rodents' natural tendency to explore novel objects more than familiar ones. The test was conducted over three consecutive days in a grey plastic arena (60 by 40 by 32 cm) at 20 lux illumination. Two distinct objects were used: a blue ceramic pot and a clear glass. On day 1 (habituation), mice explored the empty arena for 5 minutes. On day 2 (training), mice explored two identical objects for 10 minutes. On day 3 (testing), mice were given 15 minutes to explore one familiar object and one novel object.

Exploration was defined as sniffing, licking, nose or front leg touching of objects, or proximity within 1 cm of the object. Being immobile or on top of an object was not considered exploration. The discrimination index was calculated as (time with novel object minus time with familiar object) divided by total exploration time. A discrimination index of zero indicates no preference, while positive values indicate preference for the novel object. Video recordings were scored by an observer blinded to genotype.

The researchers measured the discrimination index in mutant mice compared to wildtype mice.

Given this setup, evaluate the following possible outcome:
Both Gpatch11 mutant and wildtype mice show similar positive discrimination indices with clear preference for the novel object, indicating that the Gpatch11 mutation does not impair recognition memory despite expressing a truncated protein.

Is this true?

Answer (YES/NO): NO